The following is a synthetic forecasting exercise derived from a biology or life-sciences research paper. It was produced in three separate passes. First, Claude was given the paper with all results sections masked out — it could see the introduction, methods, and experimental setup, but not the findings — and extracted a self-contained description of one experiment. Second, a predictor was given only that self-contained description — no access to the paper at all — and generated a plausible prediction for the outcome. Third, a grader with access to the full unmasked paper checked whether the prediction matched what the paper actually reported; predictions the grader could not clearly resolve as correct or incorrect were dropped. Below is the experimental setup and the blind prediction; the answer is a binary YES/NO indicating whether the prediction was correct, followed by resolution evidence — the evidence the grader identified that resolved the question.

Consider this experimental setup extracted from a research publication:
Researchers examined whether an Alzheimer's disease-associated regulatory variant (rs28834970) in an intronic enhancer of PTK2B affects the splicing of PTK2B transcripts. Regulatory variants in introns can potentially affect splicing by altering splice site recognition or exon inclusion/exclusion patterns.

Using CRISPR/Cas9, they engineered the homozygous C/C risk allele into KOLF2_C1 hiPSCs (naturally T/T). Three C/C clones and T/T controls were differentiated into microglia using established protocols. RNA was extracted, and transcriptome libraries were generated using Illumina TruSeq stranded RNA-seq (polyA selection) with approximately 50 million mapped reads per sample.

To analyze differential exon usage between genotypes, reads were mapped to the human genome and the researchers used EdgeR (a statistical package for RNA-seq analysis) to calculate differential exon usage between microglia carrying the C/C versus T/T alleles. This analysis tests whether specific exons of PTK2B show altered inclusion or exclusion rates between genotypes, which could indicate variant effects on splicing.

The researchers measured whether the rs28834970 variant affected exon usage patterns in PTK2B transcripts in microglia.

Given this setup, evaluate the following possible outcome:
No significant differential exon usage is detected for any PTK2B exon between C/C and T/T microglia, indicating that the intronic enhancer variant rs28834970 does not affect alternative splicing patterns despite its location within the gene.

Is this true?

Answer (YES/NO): YES